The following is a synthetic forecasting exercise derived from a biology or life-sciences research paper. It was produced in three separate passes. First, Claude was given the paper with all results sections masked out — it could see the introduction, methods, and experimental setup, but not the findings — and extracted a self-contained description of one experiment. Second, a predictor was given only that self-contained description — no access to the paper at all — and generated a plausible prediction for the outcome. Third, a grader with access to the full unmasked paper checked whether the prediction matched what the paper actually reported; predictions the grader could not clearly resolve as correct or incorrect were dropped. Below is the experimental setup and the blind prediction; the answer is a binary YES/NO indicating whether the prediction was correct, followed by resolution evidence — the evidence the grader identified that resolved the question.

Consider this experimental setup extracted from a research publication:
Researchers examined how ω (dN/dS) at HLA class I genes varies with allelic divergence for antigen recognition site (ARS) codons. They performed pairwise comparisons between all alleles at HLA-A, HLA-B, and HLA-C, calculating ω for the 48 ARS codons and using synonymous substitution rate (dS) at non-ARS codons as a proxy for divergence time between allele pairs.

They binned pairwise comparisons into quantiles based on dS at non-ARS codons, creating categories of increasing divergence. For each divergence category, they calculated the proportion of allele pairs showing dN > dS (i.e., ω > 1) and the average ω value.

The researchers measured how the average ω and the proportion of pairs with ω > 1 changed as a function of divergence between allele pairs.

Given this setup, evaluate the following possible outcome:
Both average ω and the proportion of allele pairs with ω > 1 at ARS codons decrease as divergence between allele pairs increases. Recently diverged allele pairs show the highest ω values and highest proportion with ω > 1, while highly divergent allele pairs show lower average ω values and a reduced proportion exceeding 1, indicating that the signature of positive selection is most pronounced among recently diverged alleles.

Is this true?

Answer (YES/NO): NO